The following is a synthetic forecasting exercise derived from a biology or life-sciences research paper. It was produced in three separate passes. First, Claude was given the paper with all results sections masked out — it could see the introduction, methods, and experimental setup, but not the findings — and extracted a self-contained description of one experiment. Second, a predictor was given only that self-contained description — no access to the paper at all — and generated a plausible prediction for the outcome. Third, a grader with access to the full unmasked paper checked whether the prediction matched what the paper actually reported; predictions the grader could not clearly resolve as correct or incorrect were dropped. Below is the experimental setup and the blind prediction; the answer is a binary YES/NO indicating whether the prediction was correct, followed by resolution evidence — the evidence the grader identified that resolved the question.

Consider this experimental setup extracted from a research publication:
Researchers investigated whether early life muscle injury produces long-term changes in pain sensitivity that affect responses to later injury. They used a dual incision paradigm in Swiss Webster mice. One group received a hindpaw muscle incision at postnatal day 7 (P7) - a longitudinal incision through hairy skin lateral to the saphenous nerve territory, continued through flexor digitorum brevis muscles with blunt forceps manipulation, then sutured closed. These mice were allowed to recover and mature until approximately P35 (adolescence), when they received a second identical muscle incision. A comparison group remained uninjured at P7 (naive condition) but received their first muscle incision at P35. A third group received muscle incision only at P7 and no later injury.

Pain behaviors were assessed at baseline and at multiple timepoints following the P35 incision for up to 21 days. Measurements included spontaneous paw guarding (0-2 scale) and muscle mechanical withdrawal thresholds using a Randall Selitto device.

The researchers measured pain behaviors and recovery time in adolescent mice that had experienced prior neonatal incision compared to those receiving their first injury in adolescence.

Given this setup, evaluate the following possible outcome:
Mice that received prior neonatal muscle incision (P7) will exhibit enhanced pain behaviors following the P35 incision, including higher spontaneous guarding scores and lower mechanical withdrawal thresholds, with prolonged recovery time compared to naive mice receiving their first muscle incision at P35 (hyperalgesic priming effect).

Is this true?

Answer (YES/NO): YES